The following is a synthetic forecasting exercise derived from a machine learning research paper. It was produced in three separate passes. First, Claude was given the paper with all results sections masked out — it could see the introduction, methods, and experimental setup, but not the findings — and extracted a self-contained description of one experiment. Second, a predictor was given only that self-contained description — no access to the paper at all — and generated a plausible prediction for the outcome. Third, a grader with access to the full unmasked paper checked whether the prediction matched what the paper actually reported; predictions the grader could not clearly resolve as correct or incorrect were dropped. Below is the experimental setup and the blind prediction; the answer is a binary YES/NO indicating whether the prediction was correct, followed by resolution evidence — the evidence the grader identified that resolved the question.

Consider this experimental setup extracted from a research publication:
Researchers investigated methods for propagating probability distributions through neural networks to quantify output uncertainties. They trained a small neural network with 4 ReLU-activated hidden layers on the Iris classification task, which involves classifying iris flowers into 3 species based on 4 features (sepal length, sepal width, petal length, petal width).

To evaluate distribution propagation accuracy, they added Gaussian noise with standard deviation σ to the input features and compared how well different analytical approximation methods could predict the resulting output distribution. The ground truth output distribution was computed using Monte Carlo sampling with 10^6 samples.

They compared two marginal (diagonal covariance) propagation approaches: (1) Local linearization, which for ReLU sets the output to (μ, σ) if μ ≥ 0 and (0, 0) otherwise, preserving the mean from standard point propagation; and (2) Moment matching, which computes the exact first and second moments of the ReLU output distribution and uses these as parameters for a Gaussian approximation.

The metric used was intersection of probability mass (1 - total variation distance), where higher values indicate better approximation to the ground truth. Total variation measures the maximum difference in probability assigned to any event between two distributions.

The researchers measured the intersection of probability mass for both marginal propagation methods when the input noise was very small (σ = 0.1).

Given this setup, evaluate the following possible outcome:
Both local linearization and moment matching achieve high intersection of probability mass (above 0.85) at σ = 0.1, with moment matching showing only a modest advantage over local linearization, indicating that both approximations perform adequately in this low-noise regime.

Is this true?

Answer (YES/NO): NO